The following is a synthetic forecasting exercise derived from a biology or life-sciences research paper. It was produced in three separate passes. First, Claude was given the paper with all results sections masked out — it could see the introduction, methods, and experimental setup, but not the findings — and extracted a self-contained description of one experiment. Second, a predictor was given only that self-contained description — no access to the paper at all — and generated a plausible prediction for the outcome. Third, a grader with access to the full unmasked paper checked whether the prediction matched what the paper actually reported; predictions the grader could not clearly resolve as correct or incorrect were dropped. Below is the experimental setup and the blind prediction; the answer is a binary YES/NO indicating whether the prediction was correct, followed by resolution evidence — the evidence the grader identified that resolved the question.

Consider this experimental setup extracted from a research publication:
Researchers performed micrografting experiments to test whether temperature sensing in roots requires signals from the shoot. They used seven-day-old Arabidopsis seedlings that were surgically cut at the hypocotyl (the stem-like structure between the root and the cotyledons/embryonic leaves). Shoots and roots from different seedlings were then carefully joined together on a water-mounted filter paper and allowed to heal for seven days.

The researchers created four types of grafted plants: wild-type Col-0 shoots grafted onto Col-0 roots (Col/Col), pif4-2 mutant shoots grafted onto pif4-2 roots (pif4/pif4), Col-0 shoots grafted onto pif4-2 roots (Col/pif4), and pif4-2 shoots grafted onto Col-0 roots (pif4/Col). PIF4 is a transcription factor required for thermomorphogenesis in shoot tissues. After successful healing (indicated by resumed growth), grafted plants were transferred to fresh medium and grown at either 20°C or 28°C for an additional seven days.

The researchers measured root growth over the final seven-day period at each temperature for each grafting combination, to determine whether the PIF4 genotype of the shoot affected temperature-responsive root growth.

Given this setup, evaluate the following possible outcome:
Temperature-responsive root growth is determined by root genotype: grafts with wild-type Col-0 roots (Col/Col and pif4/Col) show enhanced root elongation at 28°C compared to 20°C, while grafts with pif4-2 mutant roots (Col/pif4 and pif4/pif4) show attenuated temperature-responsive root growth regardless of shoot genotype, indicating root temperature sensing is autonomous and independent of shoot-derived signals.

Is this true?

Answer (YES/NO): NO